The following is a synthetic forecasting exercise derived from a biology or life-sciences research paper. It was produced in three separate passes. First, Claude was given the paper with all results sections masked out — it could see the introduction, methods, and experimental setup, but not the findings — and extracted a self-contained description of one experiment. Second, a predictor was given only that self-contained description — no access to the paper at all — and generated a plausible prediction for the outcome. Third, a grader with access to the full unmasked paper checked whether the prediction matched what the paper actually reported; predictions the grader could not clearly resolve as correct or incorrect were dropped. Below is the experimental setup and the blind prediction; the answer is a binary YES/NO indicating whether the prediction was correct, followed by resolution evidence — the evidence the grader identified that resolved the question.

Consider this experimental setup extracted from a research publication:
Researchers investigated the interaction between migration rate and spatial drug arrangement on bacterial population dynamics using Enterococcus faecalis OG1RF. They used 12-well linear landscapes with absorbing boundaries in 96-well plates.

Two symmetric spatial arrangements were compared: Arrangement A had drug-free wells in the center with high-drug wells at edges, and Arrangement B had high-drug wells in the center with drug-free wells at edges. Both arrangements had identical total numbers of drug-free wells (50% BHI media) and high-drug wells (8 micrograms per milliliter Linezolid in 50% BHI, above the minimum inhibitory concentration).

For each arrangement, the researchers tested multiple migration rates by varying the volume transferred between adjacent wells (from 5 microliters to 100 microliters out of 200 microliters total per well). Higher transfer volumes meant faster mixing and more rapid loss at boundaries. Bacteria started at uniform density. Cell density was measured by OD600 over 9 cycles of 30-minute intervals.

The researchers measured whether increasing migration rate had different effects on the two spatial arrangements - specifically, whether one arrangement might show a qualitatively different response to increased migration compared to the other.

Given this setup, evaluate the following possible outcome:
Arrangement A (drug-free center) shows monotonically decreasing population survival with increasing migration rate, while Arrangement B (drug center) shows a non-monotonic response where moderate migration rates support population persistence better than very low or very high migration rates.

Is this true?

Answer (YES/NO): NO